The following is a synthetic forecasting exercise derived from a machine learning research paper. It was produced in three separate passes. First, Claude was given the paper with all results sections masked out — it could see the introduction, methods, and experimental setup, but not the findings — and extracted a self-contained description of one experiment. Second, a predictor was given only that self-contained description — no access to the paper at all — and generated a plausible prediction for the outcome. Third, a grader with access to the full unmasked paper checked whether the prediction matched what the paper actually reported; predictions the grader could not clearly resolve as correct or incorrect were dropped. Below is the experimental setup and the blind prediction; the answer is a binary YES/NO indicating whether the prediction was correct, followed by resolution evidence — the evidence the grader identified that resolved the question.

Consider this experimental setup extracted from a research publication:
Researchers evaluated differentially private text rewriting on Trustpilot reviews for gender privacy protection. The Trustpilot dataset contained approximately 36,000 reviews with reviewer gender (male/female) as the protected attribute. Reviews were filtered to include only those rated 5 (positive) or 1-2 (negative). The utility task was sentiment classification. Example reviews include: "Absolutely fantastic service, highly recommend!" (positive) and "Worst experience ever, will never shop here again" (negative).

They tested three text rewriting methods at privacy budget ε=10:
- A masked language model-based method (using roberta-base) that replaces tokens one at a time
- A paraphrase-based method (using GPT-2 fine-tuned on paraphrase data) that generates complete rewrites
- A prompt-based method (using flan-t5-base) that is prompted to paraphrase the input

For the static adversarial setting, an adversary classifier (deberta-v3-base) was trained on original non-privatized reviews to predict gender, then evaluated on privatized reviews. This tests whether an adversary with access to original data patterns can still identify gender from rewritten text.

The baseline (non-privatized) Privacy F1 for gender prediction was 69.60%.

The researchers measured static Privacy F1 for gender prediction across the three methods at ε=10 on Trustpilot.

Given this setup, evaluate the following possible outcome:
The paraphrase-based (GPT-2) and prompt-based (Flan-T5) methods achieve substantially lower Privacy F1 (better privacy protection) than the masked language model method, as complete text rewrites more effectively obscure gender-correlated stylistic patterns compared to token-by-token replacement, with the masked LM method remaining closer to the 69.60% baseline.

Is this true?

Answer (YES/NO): NO